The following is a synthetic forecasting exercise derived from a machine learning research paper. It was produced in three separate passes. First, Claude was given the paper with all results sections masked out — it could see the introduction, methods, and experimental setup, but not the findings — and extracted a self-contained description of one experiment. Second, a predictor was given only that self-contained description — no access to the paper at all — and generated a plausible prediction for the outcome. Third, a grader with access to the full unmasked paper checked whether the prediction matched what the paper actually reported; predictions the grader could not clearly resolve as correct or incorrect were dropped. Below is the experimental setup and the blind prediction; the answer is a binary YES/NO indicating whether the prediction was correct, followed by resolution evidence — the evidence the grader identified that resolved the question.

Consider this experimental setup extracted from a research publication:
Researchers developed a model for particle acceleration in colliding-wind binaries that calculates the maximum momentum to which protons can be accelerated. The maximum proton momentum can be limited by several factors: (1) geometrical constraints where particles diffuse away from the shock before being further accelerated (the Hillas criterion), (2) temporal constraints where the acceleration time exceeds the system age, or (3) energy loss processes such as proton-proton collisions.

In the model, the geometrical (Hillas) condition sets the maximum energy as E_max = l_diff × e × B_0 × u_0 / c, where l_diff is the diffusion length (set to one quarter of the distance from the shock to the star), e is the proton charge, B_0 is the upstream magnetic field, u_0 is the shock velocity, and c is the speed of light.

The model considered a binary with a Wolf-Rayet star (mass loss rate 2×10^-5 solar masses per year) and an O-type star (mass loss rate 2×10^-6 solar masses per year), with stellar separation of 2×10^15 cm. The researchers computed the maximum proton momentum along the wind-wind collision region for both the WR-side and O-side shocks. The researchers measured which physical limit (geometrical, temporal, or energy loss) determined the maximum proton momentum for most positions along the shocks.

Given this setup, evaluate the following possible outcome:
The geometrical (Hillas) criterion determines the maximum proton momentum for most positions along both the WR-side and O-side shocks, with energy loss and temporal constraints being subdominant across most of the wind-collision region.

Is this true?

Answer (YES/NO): YES